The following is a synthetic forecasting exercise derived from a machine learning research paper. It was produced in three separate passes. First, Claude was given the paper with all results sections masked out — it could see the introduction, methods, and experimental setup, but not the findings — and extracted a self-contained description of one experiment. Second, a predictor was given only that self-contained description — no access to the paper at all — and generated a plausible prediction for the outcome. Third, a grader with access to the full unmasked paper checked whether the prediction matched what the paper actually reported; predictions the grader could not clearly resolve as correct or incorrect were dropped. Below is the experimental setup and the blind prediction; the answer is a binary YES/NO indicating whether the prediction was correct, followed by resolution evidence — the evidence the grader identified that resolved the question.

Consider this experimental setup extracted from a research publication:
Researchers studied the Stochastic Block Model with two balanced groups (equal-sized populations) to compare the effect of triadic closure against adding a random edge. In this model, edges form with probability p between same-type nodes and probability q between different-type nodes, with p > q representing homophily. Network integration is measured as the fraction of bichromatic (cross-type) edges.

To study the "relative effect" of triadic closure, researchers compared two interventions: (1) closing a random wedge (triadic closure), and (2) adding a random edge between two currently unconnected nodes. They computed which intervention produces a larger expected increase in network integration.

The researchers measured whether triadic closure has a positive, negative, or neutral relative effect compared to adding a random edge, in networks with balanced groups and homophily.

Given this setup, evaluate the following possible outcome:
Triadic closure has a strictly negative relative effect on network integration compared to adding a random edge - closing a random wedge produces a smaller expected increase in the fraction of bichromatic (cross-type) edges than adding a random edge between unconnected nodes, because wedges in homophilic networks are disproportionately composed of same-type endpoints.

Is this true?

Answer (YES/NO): YES